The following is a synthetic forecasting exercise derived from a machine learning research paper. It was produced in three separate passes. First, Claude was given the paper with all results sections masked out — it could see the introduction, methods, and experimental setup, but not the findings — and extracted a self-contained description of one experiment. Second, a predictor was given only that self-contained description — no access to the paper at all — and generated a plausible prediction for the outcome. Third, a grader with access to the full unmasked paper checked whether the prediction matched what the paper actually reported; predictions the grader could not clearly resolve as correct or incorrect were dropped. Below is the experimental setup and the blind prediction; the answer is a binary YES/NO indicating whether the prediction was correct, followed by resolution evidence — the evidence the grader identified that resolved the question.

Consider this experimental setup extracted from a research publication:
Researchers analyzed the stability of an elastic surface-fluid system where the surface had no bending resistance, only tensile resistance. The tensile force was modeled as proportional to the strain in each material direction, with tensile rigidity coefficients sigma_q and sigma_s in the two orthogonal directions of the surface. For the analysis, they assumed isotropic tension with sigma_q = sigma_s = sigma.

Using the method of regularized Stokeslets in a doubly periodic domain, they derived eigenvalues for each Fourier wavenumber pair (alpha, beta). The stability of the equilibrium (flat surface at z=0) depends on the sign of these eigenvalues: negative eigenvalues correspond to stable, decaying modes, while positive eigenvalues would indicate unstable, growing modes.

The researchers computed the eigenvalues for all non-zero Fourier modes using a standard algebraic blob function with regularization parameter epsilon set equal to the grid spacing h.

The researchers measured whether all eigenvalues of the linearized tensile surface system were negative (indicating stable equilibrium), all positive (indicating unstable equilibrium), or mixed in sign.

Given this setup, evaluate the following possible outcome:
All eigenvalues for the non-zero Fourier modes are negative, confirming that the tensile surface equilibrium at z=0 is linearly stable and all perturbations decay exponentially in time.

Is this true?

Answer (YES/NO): YES